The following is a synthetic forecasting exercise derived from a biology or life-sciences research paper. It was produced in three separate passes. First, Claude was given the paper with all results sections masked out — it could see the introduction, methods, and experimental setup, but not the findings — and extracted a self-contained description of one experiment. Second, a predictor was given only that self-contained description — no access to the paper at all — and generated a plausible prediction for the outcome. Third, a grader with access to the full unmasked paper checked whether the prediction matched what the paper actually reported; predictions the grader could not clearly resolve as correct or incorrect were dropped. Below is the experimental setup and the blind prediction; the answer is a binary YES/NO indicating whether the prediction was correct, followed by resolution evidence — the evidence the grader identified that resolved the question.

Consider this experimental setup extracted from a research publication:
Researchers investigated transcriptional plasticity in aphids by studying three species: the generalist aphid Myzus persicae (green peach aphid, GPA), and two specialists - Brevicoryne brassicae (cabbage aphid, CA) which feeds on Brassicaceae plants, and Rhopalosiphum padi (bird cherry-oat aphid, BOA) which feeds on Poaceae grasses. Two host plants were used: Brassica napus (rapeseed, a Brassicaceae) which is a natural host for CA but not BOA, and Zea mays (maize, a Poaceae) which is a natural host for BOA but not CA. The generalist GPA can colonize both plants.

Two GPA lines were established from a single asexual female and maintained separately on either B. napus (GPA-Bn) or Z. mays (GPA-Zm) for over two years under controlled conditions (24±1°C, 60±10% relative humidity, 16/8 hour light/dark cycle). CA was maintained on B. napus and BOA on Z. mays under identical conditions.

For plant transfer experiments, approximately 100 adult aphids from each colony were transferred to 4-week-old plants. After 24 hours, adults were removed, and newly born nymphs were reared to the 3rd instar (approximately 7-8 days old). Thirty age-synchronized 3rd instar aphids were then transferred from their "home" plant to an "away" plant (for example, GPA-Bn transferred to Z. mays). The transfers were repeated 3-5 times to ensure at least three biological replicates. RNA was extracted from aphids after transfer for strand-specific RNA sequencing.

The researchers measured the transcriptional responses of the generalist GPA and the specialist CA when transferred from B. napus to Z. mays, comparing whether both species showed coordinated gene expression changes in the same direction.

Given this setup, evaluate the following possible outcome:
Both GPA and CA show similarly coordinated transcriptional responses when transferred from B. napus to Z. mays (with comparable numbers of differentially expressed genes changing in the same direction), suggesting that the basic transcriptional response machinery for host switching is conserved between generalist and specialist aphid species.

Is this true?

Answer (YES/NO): NO